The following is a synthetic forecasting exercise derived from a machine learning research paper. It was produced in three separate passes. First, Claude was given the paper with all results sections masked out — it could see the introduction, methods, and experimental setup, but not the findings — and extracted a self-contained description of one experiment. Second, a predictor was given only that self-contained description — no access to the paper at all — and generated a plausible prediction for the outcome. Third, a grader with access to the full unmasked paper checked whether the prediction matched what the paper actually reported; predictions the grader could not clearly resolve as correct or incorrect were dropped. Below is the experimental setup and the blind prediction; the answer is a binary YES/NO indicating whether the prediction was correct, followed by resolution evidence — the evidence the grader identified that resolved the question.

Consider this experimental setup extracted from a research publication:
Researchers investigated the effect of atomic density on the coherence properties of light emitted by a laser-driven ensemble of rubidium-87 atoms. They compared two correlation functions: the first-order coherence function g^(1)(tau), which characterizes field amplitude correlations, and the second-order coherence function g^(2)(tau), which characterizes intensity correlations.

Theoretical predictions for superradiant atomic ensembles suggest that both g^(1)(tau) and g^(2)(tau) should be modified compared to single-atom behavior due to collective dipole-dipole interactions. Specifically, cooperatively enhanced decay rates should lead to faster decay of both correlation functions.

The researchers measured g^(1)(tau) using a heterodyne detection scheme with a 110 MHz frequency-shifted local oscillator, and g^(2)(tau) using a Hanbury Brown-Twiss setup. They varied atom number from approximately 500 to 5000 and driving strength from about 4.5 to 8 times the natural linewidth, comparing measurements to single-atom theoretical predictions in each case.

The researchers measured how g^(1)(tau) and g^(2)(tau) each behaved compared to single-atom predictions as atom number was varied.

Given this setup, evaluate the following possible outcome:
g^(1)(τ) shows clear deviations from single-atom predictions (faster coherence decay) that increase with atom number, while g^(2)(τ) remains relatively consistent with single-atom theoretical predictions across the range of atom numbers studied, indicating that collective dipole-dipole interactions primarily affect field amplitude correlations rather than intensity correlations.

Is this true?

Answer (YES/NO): NO